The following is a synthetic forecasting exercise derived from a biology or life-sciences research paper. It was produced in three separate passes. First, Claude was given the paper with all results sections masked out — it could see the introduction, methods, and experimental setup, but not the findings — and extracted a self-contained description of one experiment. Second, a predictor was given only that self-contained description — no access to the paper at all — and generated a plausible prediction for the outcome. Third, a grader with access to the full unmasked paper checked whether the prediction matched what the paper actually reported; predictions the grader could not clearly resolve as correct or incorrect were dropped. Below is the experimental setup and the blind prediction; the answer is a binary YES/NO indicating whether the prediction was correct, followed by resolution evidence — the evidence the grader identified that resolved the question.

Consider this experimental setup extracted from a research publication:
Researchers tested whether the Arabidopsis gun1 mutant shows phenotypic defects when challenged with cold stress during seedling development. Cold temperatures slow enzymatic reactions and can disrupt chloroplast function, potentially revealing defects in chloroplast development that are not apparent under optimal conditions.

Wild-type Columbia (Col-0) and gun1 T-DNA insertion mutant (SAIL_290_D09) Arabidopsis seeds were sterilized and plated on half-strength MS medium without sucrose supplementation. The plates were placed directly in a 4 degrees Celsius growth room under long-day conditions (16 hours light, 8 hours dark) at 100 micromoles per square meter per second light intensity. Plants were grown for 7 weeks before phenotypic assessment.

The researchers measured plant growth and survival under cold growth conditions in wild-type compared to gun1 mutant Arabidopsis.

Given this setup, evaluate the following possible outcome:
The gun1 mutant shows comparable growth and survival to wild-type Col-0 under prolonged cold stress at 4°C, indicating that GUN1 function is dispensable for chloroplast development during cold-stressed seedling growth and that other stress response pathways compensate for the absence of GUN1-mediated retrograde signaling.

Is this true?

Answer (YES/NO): NO